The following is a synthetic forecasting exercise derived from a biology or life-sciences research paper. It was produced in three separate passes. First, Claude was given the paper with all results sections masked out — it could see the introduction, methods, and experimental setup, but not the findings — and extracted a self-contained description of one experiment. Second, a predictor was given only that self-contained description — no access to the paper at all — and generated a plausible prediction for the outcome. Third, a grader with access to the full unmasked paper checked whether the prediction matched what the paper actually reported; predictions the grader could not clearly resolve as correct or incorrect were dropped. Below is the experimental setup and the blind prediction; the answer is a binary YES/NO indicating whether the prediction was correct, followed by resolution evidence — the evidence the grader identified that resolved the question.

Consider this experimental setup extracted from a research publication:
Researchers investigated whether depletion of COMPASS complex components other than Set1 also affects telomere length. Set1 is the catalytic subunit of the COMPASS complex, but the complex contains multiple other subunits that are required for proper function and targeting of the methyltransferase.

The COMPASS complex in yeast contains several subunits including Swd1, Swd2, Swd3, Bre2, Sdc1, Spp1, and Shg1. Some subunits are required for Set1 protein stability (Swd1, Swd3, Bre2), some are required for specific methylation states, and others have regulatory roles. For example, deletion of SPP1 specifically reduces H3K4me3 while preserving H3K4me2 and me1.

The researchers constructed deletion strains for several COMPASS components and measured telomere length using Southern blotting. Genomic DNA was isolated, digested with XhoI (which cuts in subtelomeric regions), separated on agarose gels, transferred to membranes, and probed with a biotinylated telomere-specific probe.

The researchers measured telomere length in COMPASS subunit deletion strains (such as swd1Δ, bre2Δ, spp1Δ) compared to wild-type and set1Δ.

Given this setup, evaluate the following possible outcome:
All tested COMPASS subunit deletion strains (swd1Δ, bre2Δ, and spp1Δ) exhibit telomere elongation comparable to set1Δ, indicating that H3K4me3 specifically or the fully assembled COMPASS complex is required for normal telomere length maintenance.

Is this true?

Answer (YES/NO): NO